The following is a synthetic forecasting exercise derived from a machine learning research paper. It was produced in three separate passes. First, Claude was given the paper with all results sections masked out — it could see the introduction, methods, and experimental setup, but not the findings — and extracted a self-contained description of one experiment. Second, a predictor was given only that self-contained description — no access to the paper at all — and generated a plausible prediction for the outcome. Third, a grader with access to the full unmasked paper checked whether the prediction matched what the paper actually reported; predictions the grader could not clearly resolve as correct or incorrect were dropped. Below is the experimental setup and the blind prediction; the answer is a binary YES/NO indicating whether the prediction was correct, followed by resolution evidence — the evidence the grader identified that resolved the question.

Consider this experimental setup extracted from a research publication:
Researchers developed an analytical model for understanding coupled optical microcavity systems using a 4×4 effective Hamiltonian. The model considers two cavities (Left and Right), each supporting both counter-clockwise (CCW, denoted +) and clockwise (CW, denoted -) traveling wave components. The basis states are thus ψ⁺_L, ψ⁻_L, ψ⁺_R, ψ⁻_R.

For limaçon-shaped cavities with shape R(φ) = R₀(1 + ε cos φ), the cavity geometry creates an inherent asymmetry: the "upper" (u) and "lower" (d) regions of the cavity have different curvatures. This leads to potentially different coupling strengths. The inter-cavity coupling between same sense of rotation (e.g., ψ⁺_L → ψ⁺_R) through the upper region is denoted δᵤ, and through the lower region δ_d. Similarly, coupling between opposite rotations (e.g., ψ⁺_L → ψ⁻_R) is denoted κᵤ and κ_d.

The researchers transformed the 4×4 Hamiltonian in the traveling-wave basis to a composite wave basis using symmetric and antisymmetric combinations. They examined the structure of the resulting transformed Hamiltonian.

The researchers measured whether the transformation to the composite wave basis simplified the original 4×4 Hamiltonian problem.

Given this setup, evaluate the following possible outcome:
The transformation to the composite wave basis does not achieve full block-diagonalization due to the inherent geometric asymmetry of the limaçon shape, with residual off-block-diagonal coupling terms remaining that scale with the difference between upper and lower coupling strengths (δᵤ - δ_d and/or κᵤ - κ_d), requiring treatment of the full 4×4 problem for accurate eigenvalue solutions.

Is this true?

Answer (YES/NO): NO